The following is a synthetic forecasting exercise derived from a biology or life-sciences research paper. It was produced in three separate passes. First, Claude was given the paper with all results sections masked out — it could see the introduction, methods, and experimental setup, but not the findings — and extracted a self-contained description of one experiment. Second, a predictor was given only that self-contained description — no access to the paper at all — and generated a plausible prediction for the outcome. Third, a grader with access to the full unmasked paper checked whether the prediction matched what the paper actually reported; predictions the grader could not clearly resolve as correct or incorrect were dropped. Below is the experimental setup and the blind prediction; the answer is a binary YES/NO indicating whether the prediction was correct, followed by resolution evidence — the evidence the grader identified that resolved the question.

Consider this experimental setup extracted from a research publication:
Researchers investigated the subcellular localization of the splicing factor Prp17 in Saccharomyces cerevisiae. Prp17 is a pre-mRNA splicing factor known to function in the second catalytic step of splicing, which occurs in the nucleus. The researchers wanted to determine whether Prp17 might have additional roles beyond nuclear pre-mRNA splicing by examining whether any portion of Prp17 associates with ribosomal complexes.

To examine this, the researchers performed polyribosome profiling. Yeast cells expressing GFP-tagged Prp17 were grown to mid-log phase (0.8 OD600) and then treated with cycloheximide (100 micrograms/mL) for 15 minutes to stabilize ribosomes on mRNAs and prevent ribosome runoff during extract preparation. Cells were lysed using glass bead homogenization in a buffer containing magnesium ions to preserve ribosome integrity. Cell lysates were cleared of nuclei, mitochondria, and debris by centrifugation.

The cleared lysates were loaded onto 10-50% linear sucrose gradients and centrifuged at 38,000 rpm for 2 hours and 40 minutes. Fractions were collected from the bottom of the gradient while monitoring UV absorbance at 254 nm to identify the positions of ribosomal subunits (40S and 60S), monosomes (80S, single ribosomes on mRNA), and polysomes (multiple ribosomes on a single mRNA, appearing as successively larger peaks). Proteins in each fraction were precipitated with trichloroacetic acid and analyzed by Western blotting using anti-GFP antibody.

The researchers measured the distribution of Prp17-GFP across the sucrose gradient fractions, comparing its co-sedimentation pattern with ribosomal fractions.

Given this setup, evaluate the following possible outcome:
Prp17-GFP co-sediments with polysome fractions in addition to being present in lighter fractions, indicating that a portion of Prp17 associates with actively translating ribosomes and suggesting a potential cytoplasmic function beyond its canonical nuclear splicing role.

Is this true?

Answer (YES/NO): NO